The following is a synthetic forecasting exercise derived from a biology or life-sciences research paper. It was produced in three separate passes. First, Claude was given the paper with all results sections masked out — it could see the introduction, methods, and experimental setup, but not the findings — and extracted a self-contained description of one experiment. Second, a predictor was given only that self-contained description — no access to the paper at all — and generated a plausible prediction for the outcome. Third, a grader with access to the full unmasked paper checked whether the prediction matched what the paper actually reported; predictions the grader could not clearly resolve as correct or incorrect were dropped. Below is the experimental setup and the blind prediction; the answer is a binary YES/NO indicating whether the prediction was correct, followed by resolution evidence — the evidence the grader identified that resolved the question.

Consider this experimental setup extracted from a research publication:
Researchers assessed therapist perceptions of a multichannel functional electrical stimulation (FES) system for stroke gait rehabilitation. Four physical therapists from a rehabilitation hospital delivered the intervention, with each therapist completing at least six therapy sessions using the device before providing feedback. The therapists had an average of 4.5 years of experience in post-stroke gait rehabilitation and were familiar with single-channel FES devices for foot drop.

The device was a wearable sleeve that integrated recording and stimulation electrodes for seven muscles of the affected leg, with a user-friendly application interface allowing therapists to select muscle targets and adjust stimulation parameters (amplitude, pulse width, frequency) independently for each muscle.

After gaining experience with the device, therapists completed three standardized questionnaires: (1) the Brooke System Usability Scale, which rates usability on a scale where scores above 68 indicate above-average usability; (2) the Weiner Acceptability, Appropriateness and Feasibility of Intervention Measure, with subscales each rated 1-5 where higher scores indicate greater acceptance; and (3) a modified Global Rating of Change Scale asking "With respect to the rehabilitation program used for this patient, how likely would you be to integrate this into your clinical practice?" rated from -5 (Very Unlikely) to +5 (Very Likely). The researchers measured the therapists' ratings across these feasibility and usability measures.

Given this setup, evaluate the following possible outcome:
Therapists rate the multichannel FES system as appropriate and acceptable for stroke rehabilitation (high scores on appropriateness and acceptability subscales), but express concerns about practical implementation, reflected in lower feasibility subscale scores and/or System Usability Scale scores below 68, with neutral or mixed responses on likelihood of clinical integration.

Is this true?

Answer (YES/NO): NO